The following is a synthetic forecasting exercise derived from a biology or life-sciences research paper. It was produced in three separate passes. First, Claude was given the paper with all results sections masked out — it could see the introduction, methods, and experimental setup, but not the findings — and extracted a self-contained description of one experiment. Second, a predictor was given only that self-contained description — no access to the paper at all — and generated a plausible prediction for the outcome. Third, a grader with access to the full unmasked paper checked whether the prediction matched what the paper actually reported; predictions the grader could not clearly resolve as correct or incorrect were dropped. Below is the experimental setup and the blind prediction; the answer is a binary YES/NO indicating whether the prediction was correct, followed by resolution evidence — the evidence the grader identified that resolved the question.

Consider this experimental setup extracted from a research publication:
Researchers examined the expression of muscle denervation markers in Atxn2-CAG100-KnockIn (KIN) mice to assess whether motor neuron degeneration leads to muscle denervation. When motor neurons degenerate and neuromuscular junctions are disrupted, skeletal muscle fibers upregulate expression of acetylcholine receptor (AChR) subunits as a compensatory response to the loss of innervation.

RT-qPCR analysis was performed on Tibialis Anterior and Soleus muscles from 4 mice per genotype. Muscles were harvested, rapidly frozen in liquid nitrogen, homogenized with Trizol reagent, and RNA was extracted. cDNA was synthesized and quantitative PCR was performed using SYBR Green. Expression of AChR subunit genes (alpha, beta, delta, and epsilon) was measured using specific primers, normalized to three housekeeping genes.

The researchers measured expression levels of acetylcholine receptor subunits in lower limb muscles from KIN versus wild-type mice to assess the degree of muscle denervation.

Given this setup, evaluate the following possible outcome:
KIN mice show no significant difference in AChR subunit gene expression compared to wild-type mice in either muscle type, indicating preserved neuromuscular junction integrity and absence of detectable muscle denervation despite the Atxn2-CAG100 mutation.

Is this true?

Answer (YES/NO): YES